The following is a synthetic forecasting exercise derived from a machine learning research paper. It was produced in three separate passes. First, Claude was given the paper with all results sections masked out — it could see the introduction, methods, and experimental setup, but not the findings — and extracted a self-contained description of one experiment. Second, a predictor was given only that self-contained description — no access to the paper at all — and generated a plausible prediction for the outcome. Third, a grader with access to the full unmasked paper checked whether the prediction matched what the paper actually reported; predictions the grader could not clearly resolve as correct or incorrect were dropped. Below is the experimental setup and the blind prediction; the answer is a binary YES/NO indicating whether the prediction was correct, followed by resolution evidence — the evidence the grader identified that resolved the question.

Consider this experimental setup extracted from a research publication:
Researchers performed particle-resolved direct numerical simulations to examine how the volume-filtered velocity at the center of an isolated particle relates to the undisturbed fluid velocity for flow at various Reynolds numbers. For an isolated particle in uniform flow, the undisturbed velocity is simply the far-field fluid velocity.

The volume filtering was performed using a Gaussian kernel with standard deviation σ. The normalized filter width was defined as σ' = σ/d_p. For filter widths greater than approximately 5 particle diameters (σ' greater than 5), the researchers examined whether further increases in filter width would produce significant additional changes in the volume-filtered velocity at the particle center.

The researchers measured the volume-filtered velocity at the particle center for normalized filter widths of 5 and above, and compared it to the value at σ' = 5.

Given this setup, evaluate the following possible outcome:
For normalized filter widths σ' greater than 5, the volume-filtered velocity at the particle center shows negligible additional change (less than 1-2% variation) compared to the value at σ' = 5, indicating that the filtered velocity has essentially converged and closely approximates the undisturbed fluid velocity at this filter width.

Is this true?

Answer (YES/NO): YES